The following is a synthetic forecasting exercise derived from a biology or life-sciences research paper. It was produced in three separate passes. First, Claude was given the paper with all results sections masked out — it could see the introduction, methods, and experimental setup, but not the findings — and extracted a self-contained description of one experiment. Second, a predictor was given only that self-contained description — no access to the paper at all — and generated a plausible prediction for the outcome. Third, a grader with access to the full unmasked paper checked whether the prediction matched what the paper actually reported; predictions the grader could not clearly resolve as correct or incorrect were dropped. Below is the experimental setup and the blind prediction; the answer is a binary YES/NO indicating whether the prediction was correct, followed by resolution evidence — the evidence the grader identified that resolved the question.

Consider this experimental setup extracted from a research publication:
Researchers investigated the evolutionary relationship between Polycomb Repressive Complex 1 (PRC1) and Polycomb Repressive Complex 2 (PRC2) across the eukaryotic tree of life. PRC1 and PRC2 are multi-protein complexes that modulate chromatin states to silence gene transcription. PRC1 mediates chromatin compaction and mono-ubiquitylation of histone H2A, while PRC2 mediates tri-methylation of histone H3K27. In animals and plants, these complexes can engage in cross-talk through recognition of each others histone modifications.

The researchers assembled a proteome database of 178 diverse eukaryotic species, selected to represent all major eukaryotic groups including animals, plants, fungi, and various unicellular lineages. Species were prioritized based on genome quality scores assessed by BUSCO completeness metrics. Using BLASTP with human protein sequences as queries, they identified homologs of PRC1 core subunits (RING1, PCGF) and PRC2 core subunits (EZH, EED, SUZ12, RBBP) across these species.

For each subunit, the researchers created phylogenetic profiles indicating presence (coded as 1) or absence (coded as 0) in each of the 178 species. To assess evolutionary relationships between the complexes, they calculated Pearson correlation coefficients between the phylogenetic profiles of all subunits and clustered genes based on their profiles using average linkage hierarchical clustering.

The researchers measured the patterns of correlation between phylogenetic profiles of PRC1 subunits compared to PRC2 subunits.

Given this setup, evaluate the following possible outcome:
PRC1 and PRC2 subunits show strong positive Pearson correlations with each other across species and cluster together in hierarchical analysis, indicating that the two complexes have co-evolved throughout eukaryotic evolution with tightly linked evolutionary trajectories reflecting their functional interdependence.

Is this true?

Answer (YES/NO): NO